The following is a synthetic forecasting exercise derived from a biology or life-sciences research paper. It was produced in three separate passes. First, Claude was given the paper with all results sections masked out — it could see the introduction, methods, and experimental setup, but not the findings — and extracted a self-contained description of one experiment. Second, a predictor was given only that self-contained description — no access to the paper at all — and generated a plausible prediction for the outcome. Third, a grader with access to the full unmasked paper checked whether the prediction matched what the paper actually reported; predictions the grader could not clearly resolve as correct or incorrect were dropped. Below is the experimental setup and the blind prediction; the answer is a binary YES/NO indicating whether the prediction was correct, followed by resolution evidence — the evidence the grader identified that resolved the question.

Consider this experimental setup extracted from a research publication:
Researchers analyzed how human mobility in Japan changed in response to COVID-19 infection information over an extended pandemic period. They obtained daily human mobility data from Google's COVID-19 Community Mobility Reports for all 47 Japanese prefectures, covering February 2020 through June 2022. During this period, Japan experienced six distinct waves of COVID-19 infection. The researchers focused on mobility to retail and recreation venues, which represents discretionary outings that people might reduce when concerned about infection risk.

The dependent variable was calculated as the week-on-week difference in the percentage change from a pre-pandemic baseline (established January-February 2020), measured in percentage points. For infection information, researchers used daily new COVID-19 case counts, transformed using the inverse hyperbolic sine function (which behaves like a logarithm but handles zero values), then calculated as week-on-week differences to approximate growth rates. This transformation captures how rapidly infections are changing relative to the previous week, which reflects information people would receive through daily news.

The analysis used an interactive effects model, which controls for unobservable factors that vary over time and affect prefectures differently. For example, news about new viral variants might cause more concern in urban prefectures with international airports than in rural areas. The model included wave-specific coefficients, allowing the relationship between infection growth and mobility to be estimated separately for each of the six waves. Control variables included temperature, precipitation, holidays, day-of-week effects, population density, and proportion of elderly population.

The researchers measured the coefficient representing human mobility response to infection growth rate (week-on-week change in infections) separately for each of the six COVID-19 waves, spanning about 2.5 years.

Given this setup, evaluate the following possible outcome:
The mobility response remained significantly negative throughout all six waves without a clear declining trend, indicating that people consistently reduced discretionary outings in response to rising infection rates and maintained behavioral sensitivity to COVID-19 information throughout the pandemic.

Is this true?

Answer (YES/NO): NO